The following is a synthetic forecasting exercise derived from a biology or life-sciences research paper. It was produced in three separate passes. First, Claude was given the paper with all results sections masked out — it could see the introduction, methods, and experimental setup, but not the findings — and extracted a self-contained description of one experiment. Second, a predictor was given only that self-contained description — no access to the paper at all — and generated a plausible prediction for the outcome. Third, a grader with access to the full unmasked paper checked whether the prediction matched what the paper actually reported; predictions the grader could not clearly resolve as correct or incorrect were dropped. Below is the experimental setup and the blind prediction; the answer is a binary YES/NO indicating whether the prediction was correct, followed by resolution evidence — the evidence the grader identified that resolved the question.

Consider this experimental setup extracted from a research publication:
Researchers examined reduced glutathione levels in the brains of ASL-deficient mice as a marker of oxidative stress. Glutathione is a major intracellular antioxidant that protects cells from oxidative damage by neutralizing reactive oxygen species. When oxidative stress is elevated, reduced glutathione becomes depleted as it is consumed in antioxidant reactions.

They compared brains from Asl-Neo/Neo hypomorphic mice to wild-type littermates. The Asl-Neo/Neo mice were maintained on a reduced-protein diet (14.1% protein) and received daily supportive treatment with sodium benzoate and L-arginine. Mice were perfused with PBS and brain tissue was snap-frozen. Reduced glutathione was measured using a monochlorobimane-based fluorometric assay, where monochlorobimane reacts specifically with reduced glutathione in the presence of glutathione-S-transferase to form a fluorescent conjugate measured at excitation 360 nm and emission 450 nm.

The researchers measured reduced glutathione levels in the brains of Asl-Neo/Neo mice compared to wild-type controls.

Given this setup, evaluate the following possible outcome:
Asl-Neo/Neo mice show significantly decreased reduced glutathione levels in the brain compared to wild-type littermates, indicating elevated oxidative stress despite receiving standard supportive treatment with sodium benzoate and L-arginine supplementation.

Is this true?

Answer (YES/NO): NO